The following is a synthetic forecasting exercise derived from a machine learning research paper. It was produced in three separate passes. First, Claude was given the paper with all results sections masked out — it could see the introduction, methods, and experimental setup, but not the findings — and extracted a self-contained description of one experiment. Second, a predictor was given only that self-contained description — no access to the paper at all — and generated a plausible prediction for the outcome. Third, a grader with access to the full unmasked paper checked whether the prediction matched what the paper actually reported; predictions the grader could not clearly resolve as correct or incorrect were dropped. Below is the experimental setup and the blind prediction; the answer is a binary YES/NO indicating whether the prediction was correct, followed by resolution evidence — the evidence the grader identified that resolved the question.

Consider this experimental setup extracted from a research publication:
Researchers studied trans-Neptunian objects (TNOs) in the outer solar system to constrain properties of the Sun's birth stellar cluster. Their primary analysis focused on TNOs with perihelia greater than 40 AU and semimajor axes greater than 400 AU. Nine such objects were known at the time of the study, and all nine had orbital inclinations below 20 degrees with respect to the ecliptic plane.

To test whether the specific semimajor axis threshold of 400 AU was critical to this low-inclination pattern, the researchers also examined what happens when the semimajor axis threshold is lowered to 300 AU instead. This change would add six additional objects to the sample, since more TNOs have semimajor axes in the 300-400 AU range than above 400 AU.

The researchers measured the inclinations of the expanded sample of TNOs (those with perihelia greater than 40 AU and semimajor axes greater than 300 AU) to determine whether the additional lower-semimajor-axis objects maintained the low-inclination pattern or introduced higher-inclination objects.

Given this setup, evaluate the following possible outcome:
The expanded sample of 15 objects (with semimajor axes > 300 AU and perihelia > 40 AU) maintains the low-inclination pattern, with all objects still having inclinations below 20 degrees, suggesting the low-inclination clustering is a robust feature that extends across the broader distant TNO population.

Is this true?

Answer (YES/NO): NO